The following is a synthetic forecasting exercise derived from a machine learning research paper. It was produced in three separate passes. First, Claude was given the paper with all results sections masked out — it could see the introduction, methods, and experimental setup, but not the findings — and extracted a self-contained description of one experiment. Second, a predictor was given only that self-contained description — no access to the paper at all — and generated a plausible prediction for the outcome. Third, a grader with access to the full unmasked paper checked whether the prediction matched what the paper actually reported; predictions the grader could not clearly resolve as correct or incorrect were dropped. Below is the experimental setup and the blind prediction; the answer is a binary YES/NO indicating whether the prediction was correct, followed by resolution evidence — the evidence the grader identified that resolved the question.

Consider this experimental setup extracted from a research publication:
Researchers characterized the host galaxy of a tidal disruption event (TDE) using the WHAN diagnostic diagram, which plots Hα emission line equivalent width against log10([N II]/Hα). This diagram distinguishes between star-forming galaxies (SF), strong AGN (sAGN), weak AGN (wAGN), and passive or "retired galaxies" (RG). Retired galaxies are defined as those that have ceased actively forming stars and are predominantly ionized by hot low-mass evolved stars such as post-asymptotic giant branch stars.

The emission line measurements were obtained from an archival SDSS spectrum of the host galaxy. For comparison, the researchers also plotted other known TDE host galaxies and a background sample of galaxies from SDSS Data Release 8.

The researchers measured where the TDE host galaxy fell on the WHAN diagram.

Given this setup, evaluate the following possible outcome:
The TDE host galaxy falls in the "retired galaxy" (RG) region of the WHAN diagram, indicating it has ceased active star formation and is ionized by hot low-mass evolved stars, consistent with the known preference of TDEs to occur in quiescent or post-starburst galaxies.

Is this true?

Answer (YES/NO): YES